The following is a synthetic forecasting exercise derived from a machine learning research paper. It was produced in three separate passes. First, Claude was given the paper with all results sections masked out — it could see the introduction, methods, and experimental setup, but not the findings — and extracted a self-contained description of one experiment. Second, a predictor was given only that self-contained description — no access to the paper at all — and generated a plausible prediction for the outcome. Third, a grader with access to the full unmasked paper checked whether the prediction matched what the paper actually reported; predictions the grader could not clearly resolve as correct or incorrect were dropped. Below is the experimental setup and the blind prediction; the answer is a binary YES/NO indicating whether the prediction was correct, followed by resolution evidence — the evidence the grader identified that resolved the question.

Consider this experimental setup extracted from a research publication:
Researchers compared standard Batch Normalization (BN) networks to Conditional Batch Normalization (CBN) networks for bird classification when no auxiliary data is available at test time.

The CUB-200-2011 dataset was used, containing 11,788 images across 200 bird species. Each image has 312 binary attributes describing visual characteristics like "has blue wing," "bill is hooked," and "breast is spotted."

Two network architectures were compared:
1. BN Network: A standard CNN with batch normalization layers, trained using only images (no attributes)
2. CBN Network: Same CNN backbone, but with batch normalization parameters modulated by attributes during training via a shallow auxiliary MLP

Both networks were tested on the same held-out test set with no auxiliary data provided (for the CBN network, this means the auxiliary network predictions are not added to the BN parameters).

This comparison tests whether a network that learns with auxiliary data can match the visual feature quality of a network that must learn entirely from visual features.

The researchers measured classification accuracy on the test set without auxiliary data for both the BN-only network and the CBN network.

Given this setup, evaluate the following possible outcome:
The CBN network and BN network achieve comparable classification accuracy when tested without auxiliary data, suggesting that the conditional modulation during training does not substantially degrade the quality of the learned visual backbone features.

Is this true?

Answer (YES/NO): NO